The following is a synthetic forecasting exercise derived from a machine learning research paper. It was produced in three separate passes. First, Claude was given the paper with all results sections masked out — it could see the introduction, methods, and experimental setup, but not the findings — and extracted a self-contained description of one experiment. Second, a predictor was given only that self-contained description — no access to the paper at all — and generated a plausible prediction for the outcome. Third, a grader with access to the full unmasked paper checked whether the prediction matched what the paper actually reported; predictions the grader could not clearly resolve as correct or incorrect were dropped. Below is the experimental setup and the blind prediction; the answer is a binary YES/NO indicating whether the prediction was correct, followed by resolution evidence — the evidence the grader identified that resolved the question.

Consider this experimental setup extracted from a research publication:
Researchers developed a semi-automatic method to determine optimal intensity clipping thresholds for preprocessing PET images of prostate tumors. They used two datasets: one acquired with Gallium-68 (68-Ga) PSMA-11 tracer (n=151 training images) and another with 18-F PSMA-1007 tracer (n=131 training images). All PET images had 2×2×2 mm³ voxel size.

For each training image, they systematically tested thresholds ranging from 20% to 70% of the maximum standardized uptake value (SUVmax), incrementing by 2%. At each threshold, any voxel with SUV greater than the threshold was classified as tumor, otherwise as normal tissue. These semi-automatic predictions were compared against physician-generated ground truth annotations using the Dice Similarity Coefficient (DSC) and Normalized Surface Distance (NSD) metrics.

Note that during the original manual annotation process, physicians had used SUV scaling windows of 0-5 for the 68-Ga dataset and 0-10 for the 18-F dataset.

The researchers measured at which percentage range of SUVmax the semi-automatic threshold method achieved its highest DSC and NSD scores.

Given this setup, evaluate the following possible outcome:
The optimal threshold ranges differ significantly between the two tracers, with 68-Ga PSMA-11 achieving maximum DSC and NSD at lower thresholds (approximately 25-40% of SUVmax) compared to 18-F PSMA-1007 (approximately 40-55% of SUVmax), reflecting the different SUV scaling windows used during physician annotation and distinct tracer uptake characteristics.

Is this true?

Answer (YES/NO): NO